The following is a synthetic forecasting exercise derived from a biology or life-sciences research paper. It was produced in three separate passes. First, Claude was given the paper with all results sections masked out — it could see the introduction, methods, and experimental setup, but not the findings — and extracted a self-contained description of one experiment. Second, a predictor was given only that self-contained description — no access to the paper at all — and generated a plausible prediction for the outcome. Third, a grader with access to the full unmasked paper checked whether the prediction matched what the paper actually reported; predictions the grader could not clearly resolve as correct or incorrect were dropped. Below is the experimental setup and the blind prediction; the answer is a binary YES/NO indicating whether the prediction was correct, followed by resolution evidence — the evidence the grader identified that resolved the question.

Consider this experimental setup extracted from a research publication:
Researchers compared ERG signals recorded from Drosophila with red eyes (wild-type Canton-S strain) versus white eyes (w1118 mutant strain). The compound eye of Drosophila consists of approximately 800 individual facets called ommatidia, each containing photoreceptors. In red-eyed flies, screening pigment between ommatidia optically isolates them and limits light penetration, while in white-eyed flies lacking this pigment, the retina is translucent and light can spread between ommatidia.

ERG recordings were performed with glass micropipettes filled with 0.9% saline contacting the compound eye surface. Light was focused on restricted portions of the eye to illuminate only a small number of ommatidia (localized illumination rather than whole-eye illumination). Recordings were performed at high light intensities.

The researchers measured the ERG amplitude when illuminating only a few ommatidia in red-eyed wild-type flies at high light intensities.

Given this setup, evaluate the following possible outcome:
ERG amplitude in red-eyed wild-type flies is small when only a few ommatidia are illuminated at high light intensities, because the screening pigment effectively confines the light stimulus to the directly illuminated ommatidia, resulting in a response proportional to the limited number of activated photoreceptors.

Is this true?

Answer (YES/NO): YES